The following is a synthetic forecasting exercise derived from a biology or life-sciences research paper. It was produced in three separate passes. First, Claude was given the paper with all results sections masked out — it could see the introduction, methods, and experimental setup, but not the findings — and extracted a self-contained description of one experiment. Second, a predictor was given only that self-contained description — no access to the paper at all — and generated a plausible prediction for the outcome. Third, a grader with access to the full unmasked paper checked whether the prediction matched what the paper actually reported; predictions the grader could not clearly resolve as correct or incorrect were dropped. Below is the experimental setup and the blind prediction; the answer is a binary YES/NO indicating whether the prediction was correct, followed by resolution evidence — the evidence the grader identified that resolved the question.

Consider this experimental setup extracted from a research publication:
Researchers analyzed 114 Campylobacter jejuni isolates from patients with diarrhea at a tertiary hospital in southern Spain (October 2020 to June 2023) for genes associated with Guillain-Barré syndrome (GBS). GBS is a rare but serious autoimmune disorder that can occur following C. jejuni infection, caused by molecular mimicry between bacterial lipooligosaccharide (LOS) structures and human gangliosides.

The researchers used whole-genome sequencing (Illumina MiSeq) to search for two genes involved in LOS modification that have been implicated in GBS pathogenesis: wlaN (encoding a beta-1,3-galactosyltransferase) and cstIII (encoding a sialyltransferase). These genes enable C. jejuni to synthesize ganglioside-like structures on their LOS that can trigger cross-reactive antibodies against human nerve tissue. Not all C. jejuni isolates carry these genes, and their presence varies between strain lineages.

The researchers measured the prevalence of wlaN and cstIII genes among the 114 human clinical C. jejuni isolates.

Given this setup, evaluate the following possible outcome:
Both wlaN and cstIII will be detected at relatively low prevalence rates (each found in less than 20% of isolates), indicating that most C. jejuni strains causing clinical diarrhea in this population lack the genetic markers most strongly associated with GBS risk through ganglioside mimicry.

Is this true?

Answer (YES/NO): NO